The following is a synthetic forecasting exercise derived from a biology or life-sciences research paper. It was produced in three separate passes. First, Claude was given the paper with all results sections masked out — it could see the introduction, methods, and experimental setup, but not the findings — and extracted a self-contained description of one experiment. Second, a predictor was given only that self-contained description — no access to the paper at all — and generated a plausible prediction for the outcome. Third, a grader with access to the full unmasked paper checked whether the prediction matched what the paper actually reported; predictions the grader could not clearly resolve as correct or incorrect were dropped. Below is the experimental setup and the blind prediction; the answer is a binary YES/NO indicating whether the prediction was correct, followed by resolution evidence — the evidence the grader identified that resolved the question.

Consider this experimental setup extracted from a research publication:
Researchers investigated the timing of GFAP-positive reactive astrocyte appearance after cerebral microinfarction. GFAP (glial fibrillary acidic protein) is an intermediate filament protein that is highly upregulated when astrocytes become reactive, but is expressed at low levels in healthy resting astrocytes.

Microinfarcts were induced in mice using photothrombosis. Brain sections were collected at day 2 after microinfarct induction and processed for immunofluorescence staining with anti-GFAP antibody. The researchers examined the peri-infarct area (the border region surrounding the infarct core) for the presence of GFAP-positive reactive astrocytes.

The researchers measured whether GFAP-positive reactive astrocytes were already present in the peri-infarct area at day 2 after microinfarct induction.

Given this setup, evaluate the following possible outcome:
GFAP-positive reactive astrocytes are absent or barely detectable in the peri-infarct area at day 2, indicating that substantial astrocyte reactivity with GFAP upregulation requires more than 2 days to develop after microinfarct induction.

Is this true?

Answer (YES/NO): NO